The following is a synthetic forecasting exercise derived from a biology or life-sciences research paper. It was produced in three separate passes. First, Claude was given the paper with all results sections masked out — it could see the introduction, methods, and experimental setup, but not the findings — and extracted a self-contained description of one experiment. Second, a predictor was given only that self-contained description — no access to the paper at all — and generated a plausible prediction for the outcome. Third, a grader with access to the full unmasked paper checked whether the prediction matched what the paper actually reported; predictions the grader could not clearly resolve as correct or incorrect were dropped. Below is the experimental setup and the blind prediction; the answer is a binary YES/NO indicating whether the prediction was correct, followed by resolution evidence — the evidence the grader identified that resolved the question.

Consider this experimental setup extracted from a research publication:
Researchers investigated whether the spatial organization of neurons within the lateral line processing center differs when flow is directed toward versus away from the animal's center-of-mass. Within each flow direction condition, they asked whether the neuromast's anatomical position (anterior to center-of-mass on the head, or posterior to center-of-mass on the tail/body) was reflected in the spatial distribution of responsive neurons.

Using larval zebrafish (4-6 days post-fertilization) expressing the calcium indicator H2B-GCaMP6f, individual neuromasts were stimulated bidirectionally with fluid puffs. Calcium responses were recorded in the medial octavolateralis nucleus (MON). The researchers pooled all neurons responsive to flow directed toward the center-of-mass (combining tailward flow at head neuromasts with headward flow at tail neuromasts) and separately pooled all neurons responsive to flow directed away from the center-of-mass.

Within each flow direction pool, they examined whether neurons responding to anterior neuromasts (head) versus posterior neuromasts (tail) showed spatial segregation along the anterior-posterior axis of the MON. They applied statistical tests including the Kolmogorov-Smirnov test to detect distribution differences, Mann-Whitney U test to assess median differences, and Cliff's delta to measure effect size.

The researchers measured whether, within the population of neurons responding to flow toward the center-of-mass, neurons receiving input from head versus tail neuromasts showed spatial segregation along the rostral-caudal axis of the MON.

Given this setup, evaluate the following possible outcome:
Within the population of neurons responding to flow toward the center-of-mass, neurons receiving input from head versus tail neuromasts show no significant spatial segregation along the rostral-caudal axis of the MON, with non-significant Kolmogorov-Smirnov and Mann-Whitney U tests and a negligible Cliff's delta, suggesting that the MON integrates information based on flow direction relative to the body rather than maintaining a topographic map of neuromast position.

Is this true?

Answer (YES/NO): NO